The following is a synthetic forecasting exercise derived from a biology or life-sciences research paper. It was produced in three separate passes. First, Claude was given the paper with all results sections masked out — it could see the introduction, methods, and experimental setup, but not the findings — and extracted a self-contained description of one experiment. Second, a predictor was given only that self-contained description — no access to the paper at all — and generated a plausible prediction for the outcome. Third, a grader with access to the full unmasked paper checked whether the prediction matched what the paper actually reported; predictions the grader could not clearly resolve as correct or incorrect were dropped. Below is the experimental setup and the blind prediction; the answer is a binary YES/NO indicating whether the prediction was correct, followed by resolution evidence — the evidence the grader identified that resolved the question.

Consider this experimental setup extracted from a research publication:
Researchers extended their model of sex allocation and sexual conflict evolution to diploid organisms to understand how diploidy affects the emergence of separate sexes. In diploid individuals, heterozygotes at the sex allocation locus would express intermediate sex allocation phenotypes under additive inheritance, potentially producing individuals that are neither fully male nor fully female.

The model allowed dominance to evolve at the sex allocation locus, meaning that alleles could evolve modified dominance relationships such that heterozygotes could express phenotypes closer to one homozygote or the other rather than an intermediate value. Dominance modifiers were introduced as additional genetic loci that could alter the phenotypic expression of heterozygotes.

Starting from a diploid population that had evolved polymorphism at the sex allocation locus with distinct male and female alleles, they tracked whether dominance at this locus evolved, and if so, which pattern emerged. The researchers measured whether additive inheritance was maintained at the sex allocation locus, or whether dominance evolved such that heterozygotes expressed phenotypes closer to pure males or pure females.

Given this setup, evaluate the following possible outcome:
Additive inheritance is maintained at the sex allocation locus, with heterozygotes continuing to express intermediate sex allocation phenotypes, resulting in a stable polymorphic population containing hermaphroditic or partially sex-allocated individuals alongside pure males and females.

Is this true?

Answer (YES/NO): NO